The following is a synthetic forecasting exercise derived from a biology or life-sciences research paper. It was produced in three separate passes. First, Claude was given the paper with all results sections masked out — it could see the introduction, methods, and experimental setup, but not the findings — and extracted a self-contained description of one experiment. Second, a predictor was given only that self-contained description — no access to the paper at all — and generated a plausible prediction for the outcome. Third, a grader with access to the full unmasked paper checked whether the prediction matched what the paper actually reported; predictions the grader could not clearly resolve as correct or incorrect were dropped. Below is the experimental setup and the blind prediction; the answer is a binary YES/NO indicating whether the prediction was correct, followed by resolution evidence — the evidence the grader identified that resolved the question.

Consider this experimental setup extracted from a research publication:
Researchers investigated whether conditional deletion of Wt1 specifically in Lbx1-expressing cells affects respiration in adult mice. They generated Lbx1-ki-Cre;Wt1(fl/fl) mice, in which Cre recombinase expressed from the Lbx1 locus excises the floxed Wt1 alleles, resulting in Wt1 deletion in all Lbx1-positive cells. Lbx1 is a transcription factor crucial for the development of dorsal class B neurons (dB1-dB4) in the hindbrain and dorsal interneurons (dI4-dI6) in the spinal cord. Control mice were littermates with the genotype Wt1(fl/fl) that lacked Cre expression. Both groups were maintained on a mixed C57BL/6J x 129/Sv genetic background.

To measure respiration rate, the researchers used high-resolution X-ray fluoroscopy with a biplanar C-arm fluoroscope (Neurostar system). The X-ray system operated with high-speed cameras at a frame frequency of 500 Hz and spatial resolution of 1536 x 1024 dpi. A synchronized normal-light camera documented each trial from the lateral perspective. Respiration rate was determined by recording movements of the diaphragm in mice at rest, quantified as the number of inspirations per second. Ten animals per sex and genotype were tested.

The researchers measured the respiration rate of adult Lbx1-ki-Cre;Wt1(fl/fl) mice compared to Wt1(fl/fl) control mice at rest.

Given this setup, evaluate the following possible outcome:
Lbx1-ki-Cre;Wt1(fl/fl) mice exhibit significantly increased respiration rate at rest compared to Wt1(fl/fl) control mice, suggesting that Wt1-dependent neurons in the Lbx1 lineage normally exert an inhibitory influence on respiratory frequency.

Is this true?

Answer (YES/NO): NO